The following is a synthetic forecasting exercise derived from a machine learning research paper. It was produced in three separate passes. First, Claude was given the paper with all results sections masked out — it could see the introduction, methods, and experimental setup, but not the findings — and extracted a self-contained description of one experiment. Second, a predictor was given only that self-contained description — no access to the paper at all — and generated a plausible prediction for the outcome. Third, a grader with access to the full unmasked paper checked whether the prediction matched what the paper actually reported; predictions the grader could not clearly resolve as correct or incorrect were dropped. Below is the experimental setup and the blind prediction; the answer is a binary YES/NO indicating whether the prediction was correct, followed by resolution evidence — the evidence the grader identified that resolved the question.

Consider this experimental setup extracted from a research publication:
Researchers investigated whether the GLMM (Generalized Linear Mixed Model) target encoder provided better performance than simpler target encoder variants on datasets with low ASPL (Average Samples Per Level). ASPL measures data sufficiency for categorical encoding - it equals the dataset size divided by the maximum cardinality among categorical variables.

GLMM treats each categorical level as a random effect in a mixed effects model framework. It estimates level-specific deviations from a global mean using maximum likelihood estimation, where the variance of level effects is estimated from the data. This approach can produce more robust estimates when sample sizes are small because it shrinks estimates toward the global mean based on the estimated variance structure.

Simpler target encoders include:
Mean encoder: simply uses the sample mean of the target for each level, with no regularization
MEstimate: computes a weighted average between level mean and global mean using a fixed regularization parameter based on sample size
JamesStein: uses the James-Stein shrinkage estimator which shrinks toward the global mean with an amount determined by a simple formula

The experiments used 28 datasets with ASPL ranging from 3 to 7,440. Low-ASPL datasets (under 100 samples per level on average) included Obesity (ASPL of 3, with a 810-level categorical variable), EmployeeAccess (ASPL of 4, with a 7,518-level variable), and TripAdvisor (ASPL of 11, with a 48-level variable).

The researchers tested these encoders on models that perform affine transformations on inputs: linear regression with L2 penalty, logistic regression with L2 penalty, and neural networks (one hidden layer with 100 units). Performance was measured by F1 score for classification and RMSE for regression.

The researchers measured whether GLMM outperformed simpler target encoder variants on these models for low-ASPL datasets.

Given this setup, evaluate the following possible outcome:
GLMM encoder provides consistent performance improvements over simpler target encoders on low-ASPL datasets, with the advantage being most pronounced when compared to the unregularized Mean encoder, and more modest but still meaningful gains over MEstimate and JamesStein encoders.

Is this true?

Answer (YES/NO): NO